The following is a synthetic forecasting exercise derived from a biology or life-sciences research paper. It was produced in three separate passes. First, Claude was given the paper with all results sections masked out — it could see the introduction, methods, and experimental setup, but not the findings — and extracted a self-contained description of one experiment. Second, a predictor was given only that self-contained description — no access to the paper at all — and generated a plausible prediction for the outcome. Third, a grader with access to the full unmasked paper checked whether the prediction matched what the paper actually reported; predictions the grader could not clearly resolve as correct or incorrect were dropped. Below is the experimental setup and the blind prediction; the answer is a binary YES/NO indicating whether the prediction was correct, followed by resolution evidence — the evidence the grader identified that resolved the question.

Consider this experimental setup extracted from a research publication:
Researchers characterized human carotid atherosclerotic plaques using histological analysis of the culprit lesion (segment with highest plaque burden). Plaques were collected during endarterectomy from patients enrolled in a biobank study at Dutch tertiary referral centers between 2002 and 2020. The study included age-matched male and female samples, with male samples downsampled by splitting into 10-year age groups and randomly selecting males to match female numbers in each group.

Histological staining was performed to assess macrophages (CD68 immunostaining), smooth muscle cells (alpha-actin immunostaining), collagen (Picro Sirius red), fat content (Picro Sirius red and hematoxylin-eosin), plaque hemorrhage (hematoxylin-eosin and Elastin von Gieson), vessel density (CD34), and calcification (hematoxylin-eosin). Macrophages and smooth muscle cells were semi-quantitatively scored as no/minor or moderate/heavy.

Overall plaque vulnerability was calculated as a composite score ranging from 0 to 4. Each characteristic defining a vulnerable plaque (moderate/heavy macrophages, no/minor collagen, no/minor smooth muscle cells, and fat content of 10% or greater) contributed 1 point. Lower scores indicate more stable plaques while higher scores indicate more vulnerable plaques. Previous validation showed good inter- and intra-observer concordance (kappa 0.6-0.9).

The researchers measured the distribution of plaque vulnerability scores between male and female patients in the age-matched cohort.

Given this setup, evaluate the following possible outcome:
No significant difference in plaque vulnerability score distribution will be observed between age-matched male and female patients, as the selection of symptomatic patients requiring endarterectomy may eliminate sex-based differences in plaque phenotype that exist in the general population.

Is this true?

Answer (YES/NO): NO